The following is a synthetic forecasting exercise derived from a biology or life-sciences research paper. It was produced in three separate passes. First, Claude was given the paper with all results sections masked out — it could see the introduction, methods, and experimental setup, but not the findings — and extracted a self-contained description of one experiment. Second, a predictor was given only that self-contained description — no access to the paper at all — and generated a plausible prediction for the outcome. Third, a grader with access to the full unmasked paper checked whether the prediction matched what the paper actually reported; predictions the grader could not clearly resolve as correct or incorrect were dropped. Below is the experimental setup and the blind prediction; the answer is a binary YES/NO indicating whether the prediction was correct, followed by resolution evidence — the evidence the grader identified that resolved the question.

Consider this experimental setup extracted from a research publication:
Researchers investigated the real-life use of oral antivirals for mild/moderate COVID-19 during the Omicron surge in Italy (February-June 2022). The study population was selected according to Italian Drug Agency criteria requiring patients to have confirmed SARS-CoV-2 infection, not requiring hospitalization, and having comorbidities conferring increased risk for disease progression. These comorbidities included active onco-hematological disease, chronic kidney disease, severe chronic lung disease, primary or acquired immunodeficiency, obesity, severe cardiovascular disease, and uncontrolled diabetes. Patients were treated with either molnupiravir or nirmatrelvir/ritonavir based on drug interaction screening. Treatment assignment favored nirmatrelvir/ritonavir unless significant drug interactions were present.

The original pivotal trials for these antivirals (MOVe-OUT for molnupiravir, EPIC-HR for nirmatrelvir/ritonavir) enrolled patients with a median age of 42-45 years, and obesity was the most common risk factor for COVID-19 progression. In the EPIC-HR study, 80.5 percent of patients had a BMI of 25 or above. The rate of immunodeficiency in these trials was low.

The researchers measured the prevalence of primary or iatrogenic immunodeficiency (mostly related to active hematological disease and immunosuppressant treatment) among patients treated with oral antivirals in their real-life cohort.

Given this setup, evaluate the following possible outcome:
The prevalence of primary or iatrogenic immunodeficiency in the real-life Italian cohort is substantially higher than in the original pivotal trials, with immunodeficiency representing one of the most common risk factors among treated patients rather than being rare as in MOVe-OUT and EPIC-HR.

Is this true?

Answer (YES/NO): YES